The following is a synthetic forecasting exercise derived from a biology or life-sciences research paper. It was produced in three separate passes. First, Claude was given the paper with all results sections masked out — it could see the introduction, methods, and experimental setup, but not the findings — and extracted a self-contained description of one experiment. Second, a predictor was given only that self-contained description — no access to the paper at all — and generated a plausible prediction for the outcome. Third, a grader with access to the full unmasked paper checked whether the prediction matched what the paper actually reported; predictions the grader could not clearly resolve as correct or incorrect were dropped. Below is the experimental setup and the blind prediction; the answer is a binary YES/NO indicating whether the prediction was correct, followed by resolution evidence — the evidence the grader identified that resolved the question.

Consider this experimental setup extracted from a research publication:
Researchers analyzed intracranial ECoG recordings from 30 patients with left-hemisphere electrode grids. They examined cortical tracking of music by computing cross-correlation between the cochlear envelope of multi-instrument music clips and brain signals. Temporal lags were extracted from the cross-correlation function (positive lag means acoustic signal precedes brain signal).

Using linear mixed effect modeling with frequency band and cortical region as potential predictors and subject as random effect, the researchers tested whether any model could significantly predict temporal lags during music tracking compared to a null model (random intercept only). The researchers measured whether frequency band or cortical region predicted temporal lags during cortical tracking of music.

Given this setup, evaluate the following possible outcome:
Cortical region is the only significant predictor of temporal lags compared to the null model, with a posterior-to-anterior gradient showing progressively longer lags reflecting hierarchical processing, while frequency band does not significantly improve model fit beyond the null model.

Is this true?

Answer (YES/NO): NO